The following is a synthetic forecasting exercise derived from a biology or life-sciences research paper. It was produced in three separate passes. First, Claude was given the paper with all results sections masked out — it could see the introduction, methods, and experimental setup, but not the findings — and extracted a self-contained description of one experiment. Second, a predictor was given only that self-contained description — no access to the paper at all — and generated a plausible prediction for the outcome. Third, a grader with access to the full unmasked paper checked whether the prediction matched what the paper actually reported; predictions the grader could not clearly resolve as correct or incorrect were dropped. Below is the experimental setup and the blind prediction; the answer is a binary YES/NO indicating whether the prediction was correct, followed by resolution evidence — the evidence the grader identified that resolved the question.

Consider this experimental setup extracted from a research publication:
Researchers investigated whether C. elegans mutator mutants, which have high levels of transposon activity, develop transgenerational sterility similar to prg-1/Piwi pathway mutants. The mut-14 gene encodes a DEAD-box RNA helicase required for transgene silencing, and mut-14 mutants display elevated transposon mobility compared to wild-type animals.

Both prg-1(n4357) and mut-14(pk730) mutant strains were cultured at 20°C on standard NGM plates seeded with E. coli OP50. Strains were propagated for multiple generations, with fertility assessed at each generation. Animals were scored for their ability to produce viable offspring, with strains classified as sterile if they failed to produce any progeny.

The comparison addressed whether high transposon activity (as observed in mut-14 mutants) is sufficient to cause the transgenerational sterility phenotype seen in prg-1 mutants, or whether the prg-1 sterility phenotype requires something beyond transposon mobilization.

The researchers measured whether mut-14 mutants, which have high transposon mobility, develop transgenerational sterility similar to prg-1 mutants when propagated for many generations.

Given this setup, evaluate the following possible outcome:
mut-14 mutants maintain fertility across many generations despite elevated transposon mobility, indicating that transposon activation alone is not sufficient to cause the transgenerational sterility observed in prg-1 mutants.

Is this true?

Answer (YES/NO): YES